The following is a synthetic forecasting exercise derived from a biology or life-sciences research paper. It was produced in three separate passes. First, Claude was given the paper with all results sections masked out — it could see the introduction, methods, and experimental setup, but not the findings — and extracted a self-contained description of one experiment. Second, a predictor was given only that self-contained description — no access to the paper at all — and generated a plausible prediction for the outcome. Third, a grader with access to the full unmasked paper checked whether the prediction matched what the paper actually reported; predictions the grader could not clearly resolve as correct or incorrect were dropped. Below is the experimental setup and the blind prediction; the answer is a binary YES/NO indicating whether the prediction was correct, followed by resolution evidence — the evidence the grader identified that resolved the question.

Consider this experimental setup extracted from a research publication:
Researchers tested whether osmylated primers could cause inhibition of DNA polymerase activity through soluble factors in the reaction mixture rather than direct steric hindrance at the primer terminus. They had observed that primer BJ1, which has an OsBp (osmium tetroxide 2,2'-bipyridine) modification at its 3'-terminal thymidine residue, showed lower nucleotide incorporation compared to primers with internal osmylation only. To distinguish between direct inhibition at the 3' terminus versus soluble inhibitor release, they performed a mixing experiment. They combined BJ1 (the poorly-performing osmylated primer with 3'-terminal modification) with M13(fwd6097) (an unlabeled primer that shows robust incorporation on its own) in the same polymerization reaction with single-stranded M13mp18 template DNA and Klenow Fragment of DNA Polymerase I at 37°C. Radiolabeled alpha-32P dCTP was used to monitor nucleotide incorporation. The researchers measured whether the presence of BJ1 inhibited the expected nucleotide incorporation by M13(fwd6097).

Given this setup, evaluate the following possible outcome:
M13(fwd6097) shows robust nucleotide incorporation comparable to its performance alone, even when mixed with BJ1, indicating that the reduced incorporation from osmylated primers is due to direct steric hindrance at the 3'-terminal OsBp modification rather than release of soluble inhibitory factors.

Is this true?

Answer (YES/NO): YES